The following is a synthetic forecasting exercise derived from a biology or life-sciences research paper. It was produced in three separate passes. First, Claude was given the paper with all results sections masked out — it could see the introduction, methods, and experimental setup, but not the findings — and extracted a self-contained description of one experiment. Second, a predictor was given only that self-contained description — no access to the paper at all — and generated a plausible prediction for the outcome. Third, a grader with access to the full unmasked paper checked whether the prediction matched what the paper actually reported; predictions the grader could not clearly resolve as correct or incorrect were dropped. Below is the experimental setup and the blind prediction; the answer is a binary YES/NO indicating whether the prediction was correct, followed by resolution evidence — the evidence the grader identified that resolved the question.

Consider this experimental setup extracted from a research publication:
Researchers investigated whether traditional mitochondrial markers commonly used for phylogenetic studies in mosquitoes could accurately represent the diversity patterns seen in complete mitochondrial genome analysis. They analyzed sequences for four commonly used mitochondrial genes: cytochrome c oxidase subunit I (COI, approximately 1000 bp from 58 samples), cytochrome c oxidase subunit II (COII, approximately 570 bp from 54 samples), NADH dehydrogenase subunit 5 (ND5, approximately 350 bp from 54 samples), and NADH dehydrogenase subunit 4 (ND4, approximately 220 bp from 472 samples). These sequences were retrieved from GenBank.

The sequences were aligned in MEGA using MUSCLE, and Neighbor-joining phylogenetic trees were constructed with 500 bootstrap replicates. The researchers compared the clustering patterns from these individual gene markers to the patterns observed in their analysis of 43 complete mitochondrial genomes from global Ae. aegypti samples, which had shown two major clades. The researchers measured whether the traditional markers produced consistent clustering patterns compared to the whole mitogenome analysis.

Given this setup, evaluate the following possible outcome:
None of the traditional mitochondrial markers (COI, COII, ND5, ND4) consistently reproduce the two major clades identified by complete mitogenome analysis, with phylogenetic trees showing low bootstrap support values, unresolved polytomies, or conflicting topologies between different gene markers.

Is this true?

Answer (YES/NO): NO